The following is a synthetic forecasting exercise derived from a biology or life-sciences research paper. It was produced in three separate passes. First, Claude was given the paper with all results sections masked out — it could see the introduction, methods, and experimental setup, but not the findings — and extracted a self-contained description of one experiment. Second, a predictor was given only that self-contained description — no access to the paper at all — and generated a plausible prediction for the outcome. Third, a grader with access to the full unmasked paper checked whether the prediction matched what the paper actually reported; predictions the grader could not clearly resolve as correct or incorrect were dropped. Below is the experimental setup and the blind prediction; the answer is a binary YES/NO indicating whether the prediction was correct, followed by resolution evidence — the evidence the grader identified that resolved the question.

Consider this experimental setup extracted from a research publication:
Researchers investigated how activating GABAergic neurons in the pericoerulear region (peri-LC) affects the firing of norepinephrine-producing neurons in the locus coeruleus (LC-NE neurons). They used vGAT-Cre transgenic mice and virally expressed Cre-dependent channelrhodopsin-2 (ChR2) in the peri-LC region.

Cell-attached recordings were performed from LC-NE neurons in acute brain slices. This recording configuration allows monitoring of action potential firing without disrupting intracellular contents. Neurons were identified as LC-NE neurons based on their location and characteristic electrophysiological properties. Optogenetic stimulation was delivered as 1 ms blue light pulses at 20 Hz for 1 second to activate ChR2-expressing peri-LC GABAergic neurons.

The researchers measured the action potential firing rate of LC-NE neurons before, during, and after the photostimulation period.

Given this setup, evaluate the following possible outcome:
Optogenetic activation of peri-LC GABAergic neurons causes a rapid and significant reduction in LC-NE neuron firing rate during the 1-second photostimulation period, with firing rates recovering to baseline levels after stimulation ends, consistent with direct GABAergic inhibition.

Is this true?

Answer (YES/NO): NO